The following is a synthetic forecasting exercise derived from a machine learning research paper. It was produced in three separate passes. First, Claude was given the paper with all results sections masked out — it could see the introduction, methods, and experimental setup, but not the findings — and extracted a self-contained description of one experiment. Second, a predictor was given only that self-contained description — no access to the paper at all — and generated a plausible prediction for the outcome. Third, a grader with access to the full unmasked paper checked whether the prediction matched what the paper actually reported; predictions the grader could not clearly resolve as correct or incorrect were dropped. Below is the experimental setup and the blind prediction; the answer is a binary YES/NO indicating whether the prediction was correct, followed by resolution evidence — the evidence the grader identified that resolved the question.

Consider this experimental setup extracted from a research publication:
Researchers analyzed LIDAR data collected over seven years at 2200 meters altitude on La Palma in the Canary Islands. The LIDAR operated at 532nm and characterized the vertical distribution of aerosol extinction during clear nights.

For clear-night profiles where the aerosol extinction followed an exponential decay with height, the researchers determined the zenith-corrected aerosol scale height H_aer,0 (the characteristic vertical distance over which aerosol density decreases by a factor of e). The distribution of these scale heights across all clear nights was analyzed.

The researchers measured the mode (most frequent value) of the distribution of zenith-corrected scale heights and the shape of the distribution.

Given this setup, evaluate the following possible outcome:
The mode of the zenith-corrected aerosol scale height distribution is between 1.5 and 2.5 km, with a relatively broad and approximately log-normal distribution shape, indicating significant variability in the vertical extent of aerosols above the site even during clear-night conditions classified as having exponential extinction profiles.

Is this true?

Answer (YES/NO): NO